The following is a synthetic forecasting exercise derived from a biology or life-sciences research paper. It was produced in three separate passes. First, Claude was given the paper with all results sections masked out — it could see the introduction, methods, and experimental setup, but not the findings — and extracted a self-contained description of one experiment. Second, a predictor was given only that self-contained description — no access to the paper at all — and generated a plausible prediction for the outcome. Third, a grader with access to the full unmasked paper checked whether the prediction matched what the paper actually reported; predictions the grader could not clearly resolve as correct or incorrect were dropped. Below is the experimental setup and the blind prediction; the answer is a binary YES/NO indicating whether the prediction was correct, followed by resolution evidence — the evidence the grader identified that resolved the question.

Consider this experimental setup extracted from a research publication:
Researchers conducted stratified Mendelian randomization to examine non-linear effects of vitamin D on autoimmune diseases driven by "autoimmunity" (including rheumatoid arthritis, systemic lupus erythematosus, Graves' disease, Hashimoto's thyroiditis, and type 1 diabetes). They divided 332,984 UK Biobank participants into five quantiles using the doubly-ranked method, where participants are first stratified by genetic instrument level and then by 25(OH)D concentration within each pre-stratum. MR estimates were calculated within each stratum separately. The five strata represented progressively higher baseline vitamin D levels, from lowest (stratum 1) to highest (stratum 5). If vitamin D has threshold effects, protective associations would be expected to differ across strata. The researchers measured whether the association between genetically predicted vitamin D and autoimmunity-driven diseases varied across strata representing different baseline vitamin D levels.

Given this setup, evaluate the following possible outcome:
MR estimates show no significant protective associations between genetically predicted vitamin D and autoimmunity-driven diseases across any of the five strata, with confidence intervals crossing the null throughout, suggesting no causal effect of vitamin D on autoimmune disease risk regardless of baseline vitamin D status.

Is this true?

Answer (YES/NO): YES